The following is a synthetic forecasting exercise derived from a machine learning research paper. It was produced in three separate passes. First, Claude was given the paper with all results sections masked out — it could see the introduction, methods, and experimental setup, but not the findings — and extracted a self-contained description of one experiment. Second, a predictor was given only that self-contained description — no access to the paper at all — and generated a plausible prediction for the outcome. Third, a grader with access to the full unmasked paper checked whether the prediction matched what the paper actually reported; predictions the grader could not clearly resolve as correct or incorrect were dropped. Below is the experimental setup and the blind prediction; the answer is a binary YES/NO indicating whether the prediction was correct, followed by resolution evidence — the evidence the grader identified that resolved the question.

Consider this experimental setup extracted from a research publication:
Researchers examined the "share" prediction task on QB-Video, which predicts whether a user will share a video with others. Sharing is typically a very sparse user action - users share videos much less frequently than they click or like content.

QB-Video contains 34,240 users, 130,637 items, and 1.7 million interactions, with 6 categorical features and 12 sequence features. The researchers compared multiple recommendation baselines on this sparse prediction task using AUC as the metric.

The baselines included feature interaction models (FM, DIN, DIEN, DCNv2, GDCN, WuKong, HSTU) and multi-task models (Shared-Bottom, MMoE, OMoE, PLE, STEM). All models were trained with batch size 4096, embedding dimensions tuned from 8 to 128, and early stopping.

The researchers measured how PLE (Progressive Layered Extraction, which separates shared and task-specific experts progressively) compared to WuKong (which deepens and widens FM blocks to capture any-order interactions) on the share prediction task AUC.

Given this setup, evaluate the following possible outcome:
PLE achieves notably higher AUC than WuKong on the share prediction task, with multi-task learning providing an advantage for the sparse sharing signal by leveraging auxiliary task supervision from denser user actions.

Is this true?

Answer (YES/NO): NO